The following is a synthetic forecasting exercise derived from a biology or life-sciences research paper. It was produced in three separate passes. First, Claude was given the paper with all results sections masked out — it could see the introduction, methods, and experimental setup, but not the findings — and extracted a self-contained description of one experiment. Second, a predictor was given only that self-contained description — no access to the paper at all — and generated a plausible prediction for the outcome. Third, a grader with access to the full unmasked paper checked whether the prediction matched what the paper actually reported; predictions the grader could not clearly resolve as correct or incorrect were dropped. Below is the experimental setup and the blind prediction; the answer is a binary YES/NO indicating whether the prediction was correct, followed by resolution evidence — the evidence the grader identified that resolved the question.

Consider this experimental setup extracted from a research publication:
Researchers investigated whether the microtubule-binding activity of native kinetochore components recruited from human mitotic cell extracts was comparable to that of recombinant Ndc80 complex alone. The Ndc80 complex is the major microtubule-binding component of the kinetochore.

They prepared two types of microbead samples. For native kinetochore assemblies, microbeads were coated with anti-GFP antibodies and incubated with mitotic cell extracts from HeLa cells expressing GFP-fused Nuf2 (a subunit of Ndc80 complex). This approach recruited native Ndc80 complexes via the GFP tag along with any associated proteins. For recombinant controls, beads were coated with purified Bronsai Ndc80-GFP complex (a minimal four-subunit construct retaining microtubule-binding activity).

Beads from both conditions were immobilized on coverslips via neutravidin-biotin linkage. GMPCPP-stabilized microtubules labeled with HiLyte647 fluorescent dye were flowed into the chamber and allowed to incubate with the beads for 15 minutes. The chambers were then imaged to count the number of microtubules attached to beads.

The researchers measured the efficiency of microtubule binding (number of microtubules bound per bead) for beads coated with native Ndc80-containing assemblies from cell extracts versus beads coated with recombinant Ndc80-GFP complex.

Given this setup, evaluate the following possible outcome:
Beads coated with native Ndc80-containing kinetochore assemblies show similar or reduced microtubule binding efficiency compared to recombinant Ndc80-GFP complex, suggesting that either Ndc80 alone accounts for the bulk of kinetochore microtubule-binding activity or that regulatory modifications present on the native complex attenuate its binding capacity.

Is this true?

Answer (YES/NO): YES